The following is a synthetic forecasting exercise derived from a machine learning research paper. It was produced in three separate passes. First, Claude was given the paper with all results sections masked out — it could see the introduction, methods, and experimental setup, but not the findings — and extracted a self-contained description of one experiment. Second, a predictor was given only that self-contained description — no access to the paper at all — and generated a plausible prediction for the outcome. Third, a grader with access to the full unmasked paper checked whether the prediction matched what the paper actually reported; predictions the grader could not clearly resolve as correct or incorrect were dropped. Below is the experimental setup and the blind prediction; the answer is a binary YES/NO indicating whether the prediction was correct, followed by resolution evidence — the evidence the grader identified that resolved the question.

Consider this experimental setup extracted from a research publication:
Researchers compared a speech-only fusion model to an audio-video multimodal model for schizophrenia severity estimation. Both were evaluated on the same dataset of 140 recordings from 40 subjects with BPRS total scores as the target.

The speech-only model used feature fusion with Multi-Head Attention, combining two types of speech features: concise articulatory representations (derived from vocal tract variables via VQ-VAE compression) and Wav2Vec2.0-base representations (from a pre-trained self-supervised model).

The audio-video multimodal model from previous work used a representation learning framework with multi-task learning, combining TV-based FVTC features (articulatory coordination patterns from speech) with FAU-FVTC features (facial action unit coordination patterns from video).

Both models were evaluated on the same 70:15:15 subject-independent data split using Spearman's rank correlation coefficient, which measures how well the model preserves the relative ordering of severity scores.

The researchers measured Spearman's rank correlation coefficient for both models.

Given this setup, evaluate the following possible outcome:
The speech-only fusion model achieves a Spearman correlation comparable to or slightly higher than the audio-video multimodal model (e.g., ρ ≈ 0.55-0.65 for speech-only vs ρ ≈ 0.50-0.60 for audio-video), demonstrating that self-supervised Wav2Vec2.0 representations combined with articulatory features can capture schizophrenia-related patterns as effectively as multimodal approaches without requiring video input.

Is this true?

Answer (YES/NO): NO